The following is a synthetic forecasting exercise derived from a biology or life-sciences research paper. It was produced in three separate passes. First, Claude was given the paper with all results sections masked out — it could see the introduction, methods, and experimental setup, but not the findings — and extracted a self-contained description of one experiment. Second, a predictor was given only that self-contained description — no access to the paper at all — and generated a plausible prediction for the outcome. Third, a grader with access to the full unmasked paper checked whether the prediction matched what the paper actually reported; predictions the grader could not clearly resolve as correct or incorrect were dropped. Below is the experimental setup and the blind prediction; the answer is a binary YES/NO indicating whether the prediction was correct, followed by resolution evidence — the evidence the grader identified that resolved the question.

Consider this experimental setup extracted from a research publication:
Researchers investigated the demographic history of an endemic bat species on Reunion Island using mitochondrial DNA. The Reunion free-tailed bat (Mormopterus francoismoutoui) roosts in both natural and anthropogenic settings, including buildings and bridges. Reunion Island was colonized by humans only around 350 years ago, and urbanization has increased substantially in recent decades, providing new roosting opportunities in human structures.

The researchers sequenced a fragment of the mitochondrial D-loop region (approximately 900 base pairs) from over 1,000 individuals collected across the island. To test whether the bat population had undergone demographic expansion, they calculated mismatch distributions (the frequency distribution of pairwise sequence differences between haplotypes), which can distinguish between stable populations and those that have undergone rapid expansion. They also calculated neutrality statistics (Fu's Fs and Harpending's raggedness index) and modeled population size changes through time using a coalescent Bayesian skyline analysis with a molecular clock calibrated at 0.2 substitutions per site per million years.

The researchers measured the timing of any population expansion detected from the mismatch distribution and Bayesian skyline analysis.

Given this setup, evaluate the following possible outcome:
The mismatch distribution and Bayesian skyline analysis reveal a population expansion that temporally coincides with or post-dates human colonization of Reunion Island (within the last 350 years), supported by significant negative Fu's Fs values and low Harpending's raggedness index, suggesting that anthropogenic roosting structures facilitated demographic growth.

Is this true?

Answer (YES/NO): NO